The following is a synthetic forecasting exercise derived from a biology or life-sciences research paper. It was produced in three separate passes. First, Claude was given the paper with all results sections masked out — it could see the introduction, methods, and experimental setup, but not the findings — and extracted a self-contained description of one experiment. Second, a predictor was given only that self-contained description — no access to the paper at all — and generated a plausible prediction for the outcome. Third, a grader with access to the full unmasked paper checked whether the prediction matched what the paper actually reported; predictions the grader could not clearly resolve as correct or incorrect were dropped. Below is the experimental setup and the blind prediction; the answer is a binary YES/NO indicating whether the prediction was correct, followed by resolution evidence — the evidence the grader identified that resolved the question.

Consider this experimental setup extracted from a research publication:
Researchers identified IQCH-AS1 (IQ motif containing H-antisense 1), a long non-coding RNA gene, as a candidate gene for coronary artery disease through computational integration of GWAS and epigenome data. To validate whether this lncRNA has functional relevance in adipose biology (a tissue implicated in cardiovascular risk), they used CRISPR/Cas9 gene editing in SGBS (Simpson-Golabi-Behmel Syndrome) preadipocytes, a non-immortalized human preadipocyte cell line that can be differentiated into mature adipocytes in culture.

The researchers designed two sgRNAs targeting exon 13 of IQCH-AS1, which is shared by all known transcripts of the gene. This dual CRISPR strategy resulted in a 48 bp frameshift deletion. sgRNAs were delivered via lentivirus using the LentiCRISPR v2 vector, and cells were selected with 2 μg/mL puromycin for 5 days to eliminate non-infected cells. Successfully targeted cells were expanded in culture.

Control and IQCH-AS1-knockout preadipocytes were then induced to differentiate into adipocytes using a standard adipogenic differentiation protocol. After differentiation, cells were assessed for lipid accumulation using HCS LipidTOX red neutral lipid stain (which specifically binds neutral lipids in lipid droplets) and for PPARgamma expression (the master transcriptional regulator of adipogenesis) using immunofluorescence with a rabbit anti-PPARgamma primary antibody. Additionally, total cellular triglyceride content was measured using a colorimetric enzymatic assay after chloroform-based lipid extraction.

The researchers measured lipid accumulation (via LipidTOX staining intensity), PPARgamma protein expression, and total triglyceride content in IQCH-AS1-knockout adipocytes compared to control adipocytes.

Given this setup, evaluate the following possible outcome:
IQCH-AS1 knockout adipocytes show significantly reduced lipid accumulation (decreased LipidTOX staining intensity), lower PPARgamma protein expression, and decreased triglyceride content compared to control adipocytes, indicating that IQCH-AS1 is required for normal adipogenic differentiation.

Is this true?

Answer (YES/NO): YES